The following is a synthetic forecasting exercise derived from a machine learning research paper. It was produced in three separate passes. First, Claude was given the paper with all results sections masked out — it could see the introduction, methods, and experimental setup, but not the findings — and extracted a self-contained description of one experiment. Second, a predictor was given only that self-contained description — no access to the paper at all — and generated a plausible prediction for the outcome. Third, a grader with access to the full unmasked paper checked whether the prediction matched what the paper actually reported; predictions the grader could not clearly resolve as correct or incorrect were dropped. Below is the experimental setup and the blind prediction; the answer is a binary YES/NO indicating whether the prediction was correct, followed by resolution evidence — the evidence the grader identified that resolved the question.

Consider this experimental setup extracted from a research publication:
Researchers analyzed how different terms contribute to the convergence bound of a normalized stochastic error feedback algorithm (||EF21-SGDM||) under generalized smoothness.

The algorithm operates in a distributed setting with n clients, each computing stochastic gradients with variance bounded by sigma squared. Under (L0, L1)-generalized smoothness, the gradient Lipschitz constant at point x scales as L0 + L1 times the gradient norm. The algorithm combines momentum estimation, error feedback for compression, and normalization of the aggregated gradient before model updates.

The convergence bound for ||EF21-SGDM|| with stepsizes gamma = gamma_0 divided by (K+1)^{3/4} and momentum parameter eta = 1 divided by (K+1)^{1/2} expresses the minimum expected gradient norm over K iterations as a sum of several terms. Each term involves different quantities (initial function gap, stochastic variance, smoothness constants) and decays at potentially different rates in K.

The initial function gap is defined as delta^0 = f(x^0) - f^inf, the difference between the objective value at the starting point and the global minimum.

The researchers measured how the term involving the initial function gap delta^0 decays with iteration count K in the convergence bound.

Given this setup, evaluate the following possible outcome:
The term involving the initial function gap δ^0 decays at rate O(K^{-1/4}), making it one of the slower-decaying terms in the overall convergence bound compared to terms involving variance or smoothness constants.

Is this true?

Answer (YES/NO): YES